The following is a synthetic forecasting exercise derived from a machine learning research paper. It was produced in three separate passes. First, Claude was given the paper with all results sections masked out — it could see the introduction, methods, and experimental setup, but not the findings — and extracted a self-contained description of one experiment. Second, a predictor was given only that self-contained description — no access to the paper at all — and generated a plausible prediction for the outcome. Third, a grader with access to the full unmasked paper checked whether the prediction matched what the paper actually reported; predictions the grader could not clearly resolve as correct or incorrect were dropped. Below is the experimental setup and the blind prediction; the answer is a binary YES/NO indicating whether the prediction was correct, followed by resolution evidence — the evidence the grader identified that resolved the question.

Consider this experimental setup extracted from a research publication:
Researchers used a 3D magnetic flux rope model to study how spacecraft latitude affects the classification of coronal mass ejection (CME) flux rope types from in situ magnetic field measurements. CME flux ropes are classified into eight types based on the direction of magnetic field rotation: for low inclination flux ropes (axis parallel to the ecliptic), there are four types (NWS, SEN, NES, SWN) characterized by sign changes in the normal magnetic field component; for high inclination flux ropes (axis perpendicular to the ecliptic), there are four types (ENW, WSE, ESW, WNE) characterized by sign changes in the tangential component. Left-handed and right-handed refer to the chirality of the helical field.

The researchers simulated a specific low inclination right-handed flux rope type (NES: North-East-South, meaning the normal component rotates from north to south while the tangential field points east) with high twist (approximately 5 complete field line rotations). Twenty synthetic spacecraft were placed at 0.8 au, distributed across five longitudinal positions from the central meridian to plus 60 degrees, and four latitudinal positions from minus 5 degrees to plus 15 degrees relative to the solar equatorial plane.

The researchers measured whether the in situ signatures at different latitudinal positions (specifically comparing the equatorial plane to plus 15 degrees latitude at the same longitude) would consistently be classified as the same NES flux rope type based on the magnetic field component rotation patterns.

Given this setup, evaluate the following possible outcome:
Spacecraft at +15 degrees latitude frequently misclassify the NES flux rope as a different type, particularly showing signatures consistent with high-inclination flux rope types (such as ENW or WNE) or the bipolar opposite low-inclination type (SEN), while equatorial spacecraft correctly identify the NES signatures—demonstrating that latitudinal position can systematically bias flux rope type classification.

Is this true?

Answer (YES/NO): NO